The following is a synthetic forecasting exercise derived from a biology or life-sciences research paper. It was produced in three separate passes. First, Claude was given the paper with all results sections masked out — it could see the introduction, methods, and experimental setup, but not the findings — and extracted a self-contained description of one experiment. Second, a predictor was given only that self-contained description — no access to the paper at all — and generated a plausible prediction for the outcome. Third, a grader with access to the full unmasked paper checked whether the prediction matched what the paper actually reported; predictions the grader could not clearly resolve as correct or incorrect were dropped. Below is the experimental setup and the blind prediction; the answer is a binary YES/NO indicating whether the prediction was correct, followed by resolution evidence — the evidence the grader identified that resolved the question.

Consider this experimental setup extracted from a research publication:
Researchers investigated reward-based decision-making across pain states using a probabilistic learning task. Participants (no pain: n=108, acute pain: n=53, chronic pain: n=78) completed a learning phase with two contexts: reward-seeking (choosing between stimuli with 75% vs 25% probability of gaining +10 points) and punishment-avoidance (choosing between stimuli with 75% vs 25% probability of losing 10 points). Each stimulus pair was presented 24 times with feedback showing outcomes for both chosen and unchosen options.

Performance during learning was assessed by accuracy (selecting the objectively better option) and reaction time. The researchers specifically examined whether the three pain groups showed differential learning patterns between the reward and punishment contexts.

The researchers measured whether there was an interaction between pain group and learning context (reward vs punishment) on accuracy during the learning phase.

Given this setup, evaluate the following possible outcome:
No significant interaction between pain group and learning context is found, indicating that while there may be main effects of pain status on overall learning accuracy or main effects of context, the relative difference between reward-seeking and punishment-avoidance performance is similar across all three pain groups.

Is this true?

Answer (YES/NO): YES